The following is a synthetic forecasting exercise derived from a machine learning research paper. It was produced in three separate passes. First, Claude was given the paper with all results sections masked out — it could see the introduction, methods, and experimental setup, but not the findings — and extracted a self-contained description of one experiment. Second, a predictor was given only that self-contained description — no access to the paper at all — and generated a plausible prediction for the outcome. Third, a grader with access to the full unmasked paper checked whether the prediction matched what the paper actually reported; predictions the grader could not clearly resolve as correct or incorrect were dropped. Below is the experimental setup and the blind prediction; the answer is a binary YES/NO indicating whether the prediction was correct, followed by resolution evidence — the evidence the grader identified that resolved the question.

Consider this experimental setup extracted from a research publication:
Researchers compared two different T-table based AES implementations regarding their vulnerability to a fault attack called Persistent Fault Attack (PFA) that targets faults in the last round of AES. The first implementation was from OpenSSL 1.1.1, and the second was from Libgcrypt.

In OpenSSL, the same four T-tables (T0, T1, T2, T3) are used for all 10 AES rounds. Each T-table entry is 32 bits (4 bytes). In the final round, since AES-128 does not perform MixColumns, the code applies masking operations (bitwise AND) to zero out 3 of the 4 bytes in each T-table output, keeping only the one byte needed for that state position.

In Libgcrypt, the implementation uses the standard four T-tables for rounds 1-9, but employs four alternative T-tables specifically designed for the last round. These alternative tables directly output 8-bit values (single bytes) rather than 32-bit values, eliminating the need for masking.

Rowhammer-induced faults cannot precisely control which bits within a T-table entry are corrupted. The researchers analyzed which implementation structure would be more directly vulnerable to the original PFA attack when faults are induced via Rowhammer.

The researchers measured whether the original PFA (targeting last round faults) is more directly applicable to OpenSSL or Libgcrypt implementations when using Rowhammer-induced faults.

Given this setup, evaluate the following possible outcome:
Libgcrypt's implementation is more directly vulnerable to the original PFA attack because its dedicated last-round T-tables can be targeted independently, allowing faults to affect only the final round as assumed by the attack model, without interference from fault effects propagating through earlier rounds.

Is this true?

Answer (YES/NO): YES